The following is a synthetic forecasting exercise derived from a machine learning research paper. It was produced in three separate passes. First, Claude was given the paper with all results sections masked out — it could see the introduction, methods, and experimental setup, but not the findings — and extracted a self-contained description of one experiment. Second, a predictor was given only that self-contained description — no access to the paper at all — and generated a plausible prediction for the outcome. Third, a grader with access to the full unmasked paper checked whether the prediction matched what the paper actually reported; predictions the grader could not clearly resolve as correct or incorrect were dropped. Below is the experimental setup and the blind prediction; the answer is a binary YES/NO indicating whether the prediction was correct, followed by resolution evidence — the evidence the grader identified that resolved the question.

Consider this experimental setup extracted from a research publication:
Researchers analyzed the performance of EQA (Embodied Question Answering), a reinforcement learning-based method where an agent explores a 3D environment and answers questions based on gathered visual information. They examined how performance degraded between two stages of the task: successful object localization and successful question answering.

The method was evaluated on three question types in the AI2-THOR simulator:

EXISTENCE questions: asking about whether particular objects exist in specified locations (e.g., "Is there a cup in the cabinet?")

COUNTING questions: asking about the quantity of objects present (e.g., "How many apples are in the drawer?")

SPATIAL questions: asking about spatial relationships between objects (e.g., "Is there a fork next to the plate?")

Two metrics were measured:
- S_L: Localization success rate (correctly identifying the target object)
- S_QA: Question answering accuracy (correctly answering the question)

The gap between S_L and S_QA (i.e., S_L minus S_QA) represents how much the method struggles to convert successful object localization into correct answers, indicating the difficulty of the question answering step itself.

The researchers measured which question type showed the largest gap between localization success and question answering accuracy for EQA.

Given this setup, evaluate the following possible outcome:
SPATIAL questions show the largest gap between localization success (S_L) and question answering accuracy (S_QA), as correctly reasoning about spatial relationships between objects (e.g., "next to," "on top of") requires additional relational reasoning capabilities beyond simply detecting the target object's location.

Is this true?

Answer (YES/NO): YES